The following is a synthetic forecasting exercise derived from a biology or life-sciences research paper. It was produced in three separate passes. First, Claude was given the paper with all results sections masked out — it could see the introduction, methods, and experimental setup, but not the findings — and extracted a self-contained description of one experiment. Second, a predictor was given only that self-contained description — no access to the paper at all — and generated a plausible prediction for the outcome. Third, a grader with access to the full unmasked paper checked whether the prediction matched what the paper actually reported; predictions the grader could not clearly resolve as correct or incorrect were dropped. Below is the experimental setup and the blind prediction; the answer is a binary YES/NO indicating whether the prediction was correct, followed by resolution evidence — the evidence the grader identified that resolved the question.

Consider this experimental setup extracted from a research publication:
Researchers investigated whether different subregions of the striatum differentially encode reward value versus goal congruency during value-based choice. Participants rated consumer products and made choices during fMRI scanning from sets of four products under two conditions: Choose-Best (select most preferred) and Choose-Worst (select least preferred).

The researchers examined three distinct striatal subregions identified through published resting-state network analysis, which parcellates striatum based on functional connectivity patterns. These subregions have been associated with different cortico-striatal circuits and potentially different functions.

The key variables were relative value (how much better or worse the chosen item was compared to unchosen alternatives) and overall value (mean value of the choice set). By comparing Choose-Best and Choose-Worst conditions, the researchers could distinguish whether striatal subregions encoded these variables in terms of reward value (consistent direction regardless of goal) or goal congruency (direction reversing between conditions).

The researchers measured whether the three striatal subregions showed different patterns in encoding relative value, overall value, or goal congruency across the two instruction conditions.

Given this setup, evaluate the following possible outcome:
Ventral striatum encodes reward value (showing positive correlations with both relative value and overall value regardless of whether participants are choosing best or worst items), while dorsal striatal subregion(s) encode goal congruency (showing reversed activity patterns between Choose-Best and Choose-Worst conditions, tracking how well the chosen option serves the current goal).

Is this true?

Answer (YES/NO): NO